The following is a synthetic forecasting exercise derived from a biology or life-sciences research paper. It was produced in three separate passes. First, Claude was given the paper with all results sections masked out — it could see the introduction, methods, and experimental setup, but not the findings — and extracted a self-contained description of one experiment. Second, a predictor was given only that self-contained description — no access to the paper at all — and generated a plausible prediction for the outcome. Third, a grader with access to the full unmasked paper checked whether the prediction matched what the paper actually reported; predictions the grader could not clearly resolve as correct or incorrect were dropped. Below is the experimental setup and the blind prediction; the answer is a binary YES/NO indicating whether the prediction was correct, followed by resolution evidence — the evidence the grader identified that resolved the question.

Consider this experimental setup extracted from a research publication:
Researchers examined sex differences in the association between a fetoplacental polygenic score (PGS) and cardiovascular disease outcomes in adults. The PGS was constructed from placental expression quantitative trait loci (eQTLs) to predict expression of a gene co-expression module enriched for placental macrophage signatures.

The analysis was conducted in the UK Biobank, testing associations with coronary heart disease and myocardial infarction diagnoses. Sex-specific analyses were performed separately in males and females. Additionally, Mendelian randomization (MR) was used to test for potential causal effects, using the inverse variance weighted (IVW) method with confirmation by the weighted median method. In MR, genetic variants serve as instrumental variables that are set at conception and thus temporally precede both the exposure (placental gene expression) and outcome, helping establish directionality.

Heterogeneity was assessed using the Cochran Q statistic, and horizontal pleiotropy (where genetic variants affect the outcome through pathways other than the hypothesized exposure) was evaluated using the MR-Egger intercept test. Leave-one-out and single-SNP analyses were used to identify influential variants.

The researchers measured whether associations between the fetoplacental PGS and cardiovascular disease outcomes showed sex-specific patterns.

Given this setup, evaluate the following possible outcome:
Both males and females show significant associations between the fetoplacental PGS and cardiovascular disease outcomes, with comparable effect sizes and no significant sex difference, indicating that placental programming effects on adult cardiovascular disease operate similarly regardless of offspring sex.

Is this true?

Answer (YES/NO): NO